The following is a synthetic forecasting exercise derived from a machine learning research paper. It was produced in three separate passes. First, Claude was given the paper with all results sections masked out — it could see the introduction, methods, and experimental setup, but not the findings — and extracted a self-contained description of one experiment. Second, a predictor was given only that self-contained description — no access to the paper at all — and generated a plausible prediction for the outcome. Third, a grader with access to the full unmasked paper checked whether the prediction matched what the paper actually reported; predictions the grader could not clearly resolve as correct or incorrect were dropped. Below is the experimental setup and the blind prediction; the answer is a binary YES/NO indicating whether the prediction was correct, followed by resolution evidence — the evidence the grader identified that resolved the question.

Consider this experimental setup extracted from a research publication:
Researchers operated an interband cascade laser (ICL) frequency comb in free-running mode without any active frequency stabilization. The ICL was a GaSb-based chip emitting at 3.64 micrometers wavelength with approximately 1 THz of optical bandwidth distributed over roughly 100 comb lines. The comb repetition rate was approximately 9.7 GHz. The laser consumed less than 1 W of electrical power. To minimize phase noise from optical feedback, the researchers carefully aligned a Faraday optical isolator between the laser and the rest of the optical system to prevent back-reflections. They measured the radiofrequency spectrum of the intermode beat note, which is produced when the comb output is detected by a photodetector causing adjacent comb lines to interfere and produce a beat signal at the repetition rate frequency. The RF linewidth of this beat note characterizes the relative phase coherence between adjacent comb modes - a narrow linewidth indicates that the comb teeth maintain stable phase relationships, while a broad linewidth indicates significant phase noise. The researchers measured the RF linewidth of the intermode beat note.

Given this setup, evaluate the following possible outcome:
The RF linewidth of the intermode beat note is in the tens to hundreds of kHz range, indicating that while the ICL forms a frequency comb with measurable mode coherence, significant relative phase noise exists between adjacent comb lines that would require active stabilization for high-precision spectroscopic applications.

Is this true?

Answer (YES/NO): NO